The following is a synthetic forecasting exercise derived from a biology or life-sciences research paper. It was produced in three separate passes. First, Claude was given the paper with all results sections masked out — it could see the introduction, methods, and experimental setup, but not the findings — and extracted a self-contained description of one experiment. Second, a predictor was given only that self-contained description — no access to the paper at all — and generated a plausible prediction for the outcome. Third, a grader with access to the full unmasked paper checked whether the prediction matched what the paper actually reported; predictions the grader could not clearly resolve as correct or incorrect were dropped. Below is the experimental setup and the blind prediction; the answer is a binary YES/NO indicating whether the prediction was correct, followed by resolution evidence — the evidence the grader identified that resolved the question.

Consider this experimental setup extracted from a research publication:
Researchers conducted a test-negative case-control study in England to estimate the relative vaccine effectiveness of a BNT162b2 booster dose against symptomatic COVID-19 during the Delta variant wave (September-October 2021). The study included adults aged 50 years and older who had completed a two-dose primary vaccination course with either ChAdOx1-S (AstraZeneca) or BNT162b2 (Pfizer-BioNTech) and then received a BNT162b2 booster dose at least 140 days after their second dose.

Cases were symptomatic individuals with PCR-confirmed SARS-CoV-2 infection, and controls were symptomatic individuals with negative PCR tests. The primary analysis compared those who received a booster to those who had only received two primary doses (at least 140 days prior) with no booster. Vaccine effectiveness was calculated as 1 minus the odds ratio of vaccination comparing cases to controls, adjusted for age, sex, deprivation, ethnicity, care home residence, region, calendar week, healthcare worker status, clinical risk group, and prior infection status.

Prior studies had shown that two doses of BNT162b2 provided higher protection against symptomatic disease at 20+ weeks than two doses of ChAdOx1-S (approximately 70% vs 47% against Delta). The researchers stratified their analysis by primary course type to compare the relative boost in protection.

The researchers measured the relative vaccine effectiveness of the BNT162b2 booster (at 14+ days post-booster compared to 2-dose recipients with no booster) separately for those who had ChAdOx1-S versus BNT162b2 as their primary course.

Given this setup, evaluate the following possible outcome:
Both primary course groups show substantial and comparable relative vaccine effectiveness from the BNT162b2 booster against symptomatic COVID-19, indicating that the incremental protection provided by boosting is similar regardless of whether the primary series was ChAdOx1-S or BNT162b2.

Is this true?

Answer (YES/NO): YES